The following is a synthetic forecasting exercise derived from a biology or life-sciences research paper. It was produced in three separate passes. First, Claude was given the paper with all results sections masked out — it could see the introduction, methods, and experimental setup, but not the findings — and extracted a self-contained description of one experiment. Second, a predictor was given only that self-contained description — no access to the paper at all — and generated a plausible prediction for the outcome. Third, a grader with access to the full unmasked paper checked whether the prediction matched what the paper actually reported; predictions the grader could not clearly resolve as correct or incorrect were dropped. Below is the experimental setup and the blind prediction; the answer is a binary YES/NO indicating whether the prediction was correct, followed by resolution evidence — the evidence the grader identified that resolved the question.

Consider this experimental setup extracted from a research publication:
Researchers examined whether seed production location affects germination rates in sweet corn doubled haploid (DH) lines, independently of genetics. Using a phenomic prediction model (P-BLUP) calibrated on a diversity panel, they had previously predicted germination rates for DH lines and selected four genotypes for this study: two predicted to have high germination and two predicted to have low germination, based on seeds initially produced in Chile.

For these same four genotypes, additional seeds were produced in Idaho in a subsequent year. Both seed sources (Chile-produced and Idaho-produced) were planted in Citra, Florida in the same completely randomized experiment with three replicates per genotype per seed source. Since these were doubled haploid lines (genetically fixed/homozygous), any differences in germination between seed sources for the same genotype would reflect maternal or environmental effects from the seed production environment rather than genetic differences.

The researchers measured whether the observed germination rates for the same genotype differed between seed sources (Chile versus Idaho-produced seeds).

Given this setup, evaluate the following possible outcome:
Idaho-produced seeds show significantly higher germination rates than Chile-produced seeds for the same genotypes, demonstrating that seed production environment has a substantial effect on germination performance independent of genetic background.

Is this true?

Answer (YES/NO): YES